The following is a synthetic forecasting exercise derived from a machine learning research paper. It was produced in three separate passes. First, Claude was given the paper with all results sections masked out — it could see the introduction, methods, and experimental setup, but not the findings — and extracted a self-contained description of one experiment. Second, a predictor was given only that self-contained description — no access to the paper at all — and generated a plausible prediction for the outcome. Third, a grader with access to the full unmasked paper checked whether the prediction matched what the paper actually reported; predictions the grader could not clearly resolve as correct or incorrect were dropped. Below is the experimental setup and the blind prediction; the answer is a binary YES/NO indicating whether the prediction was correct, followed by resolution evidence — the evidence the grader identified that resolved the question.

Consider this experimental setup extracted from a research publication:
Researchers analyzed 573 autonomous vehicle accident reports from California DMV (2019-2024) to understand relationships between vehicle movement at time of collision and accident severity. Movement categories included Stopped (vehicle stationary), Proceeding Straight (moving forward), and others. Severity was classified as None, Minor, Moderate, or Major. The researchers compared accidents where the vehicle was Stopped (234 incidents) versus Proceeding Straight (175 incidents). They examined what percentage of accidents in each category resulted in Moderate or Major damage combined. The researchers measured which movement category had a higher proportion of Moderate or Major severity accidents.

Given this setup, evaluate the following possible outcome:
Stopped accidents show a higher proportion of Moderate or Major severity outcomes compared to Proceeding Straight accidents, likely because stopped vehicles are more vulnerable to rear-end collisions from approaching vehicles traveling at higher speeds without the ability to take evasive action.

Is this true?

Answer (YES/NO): NO